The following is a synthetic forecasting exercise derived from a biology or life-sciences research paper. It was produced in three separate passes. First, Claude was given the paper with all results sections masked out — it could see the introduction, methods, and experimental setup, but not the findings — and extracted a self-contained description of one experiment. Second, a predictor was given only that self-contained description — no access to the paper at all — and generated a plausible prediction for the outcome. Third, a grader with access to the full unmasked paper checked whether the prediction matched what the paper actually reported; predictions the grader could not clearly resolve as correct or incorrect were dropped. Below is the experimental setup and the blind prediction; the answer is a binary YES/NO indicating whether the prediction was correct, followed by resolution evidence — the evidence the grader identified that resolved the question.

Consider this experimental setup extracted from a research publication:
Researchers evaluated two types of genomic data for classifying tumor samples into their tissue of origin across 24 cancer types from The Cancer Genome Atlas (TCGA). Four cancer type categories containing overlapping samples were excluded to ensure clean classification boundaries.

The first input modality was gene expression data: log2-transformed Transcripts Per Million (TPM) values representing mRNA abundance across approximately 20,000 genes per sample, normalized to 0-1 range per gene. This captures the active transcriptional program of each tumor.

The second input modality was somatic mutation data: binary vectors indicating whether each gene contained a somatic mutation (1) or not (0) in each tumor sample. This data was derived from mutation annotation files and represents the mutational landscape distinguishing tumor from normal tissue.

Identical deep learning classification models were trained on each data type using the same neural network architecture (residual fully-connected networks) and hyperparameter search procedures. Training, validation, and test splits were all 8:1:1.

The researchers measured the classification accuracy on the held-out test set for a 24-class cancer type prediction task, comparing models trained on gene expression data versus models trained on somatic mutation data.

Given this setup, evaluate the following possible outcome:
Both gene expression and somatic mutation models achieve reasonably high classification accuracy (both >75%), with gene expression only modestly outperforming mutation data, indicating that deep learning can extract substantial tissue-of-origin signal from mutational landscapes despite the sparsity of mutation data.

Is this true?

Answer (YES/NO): NO